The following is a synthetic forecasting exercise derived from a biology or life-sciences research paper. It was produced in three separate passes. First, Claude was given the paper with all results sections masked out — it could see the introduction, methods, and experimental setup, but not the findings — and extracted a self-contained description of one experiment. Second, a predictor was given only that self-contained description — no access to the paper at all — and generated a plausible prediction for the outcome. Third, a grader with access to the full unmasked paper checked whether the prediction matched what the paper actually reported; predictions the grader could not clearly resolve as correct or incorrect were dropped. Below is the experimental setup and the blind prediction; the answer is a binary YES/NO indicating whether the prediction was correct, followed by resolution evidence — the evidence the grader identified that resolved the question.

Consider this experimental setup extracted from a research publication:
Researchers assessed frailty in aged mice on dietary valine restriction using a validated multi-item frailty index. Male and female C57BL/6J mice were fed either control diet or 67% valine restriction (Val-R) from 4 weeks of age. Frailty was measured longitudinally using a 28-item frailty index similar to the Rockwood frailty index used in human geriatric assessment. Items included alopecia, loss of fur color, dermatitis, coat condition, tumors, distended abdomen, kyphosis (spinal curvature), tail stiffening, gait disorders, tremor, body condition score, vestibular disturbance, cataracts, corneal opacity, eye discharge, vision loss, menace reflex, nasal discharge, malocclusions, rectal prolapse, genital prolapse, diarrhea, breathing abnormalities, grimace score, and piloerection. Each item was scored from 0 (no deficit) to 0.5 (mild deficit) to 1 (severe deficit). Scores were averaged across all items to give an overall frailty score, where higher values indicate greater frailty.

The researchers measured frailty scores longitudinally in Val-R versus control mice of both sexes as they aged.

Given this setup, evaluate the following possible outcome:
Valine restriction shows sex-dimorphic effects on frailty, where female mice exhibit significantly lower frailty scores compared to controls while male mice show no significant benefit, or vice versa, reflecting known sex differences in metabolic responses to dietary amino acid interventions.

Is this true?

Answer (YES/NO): NO